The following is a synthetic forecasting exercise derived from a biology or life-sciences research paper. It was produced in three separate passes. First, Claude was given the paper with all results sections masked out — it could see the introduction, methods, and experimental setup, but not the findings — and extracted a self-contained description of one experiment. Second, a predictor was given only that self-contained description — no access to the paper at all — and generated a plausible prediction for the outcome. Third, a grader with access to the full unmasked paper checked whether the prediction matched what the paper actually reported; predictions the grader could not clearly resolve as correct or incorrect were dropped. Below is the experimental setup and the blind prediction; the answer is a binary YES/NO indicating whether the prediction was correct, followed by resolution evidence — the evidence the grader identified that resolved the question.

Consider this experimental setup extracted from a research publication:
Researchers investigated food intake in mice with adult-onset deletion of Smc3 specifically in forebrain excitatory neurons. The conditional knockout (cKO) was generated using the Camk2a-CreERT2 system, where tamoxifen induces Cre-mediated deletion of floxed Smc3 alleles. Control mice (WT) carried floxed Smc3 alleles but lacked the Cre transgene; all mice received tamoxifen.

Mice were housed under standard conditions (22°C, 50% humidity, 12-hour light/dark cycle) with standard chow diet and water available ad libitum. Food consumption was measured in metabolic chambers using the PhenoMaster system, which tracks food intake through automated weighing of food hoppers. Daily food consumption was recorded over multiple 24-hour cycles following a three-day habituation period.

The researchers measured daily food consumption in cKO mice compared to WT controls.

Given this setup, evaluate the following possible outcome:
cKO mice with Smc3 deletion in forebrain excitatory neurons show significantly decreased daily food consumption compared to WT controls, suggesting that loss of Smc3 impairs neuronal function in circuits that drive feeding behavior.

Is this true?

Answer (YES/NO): NO